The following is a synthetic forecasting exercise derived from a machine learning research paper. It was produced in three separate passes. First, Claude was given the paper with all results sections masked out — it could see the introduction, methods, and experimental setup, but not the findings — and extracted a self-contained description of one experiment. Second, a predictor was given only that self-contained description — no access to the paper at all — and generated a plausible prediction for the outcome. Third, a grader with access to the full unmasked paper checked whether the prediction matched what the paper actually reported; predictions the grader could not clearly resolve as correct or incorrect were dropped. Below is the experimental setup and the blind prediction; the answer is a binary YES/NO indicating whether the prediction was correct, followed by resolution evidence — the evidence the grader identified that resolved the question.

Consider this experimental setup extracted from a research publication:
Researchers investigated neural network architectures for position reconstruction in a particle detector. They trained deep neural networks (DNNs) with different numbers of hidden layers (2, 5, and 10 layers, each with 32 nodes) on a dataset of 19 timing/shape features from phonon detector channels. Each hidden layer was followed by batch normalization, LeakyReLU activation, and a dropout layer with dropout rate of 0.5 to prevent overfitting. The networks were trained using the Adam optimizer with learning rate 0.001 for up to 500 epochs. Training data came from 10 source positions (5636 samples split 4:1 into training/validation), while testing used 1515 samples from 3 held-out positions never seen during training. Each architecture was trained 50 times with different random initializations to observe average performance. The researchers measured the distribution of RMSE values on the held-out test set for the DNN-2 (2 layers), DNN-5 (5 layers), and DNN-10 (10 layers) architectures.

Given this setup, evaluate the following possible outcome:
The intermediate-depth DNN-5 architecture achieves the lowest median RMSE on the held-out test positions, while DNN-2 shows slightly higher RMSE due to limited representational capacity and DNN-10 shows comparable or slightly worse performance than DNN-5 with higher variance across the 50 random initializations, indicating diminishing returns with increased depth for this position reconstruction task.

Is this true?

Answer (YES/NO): NO